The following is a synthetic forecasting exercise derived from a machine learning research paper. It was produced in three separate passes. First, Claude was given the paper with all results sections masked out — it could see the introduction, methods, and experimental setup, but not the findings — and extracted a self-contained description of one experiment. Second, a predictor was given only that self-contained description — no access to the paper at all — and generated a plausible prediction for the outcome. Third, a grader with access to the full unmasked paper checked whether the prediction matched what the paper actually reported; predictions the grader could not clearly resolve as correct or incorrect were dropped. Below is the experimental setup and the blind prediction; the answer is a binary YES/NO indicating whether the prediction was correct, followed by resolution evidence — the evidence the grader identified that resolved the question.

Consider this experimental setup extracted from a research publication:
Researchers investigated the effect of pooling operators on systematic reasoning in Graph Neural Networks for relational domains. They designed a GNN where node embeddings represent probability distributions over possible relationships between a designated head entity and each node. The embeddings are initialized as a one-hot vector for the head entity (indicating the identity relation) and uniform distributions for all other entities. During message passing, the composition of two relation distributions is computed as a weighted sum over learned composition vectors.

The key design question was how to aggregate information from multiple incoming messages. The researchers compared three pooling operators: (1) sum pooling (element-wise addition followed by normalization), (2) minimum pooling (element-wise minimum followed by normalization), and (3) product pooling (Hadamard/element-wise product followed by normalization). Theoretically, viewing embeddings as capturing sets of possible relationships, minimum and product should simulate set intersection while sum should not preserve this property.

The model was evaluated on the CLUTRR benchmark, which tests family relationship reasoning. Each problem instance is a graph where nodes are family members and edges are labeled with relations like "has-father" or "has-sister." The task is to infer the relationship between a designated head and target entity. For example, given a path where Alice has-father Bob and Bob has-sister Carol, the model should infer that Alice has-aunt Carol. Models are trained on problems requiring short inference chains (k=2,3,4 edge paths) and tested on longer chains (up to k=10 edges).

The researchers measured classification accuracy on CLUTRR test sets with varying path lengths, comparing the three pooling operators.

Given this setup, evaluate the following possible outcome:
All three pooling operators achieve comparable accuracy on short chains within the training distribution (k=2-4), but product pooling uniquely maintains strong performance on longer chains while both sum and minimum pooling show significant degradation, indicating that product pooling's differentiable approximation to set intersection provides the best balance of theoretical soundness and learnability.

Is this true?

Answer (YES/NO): NO